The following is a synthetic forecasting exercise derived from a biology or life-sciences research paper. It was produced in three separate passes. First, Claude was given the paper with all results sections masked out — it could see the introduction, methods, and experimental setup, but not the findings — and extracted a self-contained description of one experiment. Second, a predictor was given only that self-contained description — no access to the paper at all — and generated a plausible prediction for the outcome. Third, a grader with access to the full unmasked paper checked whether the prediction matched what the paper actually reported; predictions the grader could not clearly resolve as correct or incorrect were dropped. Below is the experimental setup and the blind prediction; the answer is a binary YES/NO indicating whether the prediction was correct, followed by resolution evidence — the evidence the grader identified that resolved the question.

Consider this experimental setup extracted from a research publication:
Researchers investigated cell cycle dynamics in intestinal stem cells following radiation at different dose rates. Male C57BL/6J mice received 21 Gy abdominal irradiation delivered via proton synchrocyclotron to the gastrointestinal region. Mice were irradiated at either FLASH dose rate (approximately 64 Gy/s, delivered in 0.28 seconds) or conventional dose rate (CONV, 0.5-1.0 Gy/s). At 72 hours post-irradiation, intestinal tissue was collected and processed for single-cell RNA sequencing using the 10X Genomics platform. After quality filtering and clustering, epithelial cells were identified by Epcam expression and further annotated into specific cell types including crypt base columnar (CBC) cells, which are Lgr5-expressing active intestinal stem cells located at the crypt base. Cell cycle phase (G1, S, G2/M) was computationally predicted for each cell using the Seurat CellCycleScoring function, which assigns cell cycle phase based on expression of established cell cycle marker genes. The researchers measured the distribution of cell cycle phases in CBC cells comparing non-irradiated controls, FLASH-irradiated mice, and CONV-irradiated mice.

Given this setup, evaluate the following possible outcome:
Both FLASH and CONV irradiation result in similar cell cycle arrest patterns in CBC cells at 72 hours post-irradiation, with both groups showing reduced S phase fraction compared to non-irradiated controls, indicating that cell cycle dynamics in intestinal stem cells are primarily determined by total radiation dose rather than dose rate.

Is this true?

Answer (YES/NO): NO